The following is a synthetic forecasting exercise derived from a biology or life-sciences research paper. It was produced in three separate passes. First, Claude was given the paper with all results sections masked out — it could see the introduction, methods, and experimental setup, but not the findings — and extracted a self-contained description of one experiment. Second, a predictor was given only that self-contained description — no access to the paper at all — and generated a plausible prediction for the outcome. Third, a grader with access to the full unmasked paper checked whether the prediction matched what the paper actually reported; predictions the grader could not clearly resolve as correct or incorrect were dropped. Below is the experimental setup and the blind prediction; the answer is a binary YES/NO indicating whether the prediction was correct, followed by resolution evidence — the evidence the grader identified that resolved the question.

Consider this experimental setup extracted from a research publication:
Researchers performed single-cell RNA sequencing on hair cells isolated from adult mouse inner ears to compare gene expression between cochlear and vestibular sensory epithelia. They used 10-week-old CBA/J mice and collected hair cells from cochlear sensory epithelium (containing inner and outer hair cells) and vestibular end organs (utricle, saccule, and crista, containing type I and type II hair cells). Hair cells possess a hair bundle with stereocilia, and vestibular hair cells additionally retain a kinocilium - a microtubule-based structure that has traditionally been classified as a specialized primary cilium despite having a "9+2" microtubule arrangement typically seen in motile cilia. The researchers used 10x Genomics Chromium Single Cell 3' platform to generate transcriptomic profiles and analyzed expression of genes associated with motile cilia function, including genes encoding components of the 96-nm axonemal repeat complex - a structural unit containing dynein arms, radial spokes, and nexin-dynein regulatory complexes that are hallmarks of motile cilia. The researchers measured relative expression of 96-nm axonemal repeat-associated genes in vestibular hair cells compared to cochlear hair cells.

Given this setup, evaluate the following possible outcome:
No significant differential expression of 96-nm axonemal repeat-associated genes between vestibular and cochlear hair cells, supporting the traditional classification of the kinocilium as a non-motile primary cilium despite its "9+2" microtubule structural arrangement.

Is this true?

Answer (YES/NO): NO